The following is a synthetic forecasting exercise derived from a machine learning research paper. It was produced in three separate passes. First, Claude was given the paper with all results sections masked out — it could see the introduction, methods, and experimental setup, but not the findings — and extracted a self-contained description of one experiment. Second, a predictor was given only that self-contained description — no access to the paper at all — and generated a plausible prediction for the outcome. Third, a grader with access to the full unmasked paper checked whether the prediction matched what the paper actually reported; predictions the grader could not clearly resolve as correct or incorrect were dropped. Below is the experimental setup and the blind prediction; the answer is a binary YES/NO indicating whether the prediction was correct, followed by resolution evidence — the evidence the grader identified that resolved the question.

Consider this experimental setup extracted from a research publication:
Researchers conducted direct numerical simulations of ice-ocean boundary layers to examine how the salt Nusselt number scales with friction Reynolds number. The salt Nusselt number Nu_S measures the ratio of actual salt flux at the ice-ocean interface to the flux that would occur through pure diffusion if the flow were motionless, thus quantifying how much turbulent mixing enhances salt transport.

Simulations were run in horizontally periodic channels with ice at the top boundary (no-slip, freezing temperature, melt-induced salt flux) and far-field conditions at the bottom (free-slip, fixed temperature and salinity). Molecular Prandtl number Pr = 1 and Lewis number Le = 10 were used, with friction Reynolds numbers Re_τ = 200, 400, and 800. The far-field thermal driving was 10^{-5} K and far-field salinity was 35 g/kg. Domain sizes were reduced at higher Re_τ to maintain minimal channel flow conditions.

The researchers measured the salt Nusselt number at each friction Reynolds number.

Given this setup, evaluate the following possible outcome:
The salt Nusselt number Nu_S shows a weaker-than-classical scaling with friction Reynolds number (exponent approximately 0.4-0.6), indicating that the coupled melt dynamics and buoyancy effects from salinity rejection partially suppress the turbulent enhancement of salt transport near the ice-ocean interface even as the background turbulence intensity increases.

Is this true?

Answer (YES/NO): NO